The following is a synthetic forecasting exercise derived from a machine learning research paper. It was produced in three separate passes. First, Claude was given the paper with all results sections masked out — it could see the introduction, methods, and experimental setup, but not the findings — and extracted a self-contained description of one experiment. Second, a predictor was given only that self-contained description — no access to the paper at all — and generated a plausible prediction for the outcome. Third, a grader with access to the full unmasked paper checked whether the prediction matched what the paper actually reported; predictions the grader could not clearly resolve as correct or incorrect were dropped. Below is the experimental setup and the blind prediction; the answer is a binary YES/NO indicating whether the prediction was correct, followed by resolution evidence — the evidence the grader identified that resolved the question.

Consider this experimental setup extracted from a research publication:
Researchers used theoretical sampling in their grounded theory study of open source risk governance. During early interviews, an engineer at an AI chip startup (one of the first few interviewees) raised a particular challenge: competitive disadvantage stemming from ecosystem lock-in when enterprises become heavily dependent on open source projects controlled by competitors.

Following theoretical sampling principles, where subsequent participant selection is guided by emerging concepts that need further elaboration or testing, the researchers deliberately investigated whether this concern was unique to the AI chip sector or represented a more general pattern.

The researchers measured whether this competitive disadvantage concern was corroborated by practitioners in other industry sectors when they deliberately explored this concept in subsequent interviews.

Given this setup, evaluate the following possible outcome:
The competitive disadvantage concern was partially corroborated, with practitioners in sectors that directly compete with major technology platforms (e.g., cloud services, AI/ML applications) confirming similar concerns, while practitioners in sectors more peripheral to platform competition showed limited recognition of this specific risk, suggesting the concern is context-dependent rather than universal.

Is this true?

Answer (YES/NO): NO